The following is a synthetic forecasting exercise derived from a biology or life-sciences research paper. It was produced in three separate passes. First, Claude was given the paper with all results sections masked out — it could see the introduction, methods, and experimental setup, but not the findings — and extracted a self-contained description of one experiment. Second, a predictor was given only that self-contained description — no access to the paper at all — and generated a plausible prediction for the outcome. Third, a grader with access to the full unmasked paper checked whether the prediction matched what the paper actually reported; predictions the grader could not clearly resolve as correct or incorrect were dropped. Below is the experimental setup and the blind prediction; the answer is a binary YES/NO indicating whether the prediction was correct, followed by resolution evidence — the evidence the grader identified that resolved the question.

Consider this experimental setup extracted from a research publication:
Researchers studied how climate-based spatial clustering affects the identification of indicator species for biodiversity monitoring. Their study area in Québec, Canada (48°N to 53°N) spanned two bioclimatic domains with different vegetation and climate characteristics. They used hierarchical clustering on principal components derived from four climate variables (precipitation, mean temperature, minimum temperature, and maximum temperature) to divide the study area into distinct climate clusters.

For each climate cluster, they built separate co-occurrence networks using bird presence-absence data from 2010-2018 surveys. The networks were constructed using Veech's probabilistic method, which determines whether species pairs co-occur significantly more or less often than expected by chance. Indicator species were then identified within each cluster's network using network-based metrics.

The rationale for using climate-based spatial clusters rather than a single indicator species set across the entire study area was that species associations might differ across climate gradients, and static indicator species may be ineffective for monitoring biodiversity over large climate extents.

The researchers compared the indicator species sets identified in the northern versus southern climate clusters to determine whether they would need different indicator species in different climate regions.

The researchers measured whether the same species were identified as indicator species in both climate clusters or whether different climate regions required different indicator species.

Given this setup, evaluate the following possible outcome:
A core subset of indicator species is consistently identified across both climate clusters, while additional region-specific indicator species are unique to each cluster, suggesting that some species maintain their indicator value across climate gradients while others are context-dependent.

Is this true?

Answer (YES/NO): NO